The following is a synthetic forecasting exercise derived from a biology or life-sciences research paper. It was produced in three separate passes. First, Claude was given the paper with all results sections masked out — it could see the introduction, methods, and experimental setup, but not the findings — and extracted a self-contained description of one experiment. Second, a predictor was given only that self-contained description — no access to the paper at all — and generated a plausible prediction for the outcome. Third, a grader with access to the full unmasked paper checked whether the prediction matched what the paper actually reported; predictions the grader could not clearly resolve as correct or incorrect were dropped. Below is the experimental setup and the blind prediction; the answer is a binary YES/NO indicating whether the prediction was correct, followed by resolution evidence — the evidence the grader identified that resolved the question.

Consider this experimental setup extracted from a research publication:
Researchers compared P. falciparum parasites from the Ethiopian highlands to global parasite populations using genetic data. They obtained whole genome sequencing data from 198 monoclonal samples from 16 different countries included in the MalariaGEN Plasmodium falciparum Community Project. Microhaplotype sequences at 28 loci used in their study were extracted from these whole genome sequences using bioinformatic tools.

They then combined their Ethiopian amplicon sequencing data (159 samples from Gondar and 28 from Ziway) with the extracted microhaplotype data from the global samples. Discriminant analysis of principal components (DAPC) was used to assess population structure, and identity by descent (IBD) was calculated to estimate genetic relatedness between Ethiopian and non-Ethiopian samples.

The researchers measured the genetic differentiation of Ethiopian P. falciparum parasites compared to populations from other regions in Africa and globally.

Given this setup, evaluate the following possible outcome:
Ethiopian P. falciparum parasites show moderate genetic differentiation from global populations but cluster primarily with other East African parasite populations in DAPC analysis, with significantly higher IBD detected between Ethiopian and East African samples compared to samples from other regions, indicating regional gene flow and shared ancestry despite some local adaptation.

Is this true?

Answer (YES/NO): NO